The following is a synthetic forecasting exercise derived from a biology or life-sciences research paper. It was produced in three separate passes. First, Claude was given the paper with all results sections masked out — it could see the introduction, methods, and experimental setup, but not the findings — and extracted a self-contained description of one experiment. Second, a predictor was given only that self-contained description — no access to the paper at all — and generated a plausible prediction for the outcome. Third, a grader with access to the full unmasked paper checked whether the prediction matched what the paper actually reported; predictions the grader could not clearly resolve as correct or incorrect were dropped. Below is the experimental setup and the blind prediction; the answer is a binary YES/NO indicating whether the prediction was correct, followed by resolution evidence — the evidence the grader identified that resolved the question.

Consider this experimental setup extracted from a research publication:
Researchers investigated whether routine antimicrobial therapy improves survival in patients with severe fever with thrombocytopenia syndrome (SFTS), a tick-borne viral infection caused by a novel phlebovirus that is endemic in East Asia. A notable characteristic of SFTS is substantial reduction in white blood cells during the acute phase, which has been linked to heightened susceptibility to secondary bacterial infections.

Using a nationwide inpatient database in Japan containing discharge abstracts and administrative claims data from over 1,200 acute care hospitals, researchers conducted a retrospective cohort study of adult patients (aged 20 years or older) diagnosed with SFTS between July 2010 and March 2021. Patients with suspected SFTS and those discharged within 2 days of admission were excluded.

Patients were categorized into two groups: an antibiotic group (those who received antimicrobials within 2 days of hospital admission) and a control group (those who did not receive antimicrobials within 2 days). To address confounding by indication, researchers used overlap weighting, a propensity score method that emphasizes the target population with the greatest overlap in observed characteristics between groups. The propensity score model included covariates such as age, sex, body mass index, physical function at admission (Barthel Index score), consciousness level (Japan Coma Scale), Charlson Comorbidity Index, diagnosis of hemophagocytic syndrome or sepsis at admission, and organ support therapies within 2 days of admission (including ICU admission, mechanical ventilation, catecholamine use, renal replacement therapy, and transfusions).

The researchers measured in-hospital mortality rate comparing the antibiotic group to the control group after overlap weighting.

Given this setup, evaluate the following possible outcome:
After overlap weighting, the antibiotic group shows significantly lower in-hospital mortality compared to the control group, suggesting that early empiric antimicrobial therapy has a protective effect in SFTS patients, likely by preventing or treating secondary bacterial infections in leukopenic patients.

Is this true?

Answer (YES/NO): NO